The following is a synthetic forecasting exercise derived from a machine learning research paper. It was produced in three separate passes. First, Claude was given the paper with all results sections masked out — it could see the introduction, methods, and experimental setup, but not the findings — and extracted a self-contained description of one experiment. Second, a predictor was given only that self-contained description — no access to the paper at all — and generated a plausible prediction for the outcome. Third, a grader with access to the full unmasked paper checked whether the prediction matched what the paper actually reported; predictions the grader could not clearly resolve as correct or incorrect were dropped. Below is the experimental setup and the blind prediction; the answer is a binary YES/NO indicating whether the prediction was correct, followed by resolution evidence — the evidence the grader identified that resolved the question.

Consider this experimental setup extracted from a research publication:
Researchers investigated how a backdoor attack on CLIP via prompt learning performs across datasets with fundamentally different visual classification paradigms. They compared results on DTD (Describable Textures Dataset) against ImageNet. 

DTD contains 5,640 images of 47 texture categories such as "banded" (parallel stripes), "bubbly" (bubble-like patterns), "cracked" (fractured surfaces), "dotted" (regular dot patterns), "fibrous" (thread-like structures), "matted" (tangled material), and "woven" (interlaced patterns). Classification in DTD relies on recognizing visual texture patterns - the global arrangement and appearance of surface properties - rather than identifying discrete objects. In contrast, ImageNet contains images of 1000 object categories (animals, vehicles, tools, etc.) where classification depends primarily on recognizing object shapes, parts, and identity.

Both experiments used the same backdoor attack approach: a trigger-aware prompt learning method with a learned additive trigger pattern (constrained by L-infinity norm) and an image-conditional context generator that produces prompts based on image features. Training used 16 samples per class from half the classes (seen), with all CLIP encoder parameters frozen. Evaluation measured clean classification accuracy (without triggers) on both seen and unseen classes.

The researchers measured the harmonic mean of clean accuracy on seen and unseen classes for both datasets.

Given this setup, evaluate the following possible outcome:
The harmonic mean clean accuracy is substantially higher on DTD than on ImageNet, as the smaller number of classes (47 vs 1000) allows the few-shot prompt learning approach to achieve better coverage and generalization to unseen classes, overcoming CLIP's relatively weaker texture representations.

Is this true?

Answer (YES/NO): NO